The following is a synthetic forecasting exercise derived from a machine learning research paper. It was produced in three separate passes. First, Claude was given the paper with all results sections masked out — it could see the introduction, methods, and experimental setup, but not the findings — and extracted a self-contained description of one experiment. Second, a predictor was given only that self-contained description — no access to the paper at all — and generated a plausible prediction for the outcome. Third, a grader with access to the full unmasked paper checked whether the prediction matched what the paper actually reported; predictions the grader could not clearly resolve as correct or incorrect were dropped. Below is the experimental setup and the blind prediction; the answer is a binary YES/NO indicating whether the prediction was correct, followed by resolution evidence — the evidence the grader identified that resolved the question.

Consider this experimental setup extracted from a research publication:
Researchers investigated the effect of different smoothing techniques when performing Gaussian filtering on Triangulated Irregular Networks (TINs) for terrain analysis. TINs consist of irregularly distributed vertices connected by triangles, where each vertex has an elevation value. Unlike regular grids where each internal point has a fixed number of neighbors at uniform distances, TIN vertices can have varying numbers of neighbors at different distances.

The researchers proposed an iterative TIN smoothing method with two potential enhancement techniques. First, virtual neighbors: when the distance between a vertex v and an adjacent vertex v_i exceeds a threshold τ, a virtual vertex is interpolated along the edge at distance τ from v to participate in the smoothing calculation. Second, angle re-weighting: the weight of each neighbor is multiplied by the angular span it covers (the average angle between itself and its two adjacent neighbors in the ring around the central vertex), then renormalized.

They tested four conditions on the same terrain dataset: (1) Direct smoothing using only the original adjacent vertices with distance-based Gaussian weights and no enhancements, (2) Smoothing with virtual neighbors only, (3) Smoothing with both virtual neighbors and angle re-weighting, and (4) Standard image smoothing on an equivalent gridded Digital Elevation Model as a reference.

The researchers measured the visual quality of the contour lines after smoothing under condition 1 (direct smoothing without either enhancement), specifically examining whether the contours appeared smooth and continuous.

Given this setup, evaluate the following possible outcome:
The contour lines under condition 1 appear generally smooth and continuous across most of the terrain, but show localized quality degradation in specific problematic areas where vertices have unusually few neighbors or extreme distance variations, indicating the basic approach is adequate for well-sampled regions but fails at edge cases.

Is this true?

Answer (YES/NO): NO